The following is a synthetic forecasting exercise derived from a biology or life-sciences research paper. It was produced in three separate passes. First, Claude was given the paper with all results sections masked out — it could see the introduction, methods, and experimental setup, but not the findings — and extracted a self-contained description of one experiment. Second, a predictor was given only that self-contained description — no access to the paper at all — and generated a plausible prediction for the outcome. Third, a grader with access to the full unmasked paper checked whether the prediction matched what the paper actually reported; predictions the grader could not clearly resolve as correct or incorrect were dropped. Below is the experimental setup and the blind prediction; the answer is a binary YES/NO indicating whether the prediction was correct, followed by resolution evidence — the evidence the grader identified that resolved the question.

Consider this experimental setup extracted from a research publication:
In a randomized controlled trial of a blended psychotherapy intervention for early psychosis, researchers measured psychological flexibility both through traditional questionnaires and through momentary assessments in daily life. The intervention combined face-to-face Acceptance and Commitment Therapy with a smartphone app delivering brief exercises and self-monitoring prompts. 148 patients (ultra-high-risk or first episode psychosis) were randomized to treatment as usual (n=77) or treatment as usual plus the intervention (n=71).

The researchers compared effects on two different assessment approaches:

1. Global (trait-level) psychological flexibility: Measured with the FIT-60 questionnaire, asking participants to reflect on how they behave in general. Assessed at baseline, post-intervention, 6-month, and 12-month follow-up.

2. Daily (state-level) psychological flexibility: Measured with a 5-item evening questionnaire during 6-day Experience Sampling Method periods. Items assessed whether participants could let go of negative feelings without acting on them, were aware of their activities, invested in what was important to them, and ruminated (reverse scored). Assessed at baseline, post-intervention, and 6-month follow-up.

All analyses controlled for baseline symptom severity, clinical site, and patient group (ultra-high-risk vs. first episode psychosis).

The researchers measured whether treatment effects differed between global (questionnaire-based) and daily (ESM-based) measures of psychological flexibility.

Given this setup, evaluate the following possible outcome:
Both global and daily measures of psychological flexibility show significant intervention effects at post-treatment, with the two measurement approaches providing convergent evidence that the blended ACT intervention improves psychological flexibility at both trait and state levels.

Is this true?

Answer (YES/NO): NO